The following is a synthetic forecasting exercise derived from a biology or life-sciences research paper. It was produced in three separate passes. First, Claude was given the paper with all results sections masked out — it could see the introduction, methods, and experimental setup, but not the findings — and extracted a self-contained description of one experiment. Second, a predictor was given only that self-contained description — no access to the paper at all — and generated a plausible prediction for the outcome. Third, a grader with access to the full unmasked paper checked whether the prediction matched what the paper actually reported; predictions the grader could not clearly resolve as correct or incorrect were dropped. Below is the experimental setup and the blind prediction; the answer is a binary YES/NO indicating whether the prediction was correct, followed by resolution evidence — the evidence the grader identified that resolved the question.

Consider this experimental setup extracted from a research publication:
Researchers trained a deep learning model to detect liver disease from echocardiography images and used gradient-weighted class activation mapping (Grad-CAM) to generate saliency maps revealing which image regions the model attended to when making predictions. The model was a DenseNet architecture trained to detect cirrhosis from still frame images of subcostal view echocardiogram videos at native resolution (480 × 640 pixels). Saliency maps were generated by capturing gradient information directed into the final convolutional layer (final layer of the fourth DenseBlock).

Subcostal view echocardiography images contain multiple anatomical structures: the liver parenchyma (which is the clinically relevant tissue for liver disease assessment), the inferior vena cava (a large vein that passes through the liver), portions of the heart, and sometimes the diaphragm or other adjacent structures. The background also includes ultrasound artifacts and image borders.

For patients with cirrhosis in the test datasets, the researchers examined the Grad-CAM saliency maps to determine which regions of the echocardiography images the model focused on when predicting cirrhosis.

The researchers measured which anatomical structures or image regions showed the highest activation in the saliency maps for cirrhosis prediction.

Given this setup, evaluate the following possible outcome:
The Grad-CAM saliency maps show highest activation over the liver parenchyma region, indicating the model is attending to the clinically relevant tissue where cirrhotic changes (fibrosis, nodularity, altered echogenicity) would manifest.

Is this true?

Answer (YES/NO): YES